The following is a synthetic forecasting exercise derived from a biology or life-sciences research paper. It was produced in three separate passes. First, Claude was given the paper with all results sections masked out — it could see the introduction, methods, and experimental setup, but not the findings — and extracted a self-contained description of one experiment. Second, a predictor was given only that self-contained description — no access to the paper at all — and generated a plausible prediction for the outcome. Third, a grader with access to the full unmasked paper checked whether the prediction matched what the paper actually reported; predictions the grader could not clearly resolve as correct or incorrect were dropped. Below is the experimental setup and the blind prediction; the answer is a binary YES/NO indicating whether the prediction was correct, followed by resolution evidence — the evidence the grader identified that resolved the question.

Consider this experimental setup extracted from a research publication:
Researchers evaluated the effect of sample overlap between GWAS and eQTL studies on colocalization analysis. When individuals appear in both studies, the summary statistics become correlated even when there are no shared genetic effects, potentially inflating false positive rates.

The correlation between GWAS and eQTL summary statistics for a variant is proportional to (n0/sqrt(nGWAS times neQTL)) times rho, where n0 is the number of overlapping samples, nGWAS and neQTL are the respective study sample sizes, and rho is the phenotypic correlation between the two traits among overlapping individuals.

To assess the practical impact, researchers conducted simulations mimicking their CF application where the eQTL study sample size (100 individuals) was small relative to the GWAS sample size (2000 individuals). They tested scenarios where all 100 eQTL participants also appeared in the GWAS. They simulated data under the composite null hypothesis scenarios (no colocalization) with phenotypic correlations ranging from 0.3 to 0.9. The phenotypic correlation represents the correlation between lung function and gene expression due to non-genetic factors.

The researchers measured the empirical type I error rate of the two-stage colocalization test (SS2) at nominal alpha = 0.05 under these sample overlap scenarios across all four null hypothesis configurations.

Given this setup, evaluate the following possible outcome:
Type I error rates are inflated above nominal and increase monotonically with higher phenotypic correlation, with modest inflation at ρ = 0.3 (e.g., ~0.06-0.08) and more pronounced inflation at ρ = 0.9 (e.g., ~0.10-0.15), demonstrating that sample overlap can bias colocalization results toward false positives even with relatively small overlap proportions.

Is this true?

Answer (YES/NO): NO